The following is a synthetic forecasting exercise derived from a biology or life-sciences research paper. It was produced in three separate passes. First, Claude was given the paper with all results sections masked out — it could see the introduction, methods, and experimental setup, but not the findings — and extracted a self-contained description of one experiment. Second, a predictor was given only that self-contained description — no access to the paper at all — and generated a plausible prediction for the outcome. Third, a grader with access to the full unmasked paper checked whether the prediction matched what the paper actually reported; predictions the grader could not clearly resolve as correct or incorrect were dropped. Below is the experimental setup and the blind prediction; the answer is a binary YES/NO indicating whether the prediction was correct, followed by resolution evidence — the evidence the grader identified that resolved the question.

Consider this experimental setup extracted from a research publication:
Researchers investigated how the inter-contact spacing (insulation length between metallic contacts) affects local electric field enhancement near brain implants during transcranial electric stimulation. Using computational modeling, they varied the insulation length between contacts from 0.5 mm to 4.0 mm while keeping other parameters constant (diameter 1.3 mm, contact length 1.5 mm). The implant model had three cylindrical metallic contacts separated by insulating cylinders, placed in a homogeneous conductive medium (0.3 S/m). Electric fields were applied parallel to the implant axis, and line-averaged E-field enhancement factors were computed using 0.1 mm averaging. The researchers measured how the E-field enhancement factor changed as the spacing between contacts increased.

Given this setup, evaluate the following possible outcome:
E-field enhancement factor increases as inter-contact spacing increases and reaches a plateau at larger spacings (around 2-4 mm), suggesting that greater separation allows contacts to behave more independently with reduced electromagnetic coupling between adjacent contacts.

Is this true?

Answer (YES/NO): NO